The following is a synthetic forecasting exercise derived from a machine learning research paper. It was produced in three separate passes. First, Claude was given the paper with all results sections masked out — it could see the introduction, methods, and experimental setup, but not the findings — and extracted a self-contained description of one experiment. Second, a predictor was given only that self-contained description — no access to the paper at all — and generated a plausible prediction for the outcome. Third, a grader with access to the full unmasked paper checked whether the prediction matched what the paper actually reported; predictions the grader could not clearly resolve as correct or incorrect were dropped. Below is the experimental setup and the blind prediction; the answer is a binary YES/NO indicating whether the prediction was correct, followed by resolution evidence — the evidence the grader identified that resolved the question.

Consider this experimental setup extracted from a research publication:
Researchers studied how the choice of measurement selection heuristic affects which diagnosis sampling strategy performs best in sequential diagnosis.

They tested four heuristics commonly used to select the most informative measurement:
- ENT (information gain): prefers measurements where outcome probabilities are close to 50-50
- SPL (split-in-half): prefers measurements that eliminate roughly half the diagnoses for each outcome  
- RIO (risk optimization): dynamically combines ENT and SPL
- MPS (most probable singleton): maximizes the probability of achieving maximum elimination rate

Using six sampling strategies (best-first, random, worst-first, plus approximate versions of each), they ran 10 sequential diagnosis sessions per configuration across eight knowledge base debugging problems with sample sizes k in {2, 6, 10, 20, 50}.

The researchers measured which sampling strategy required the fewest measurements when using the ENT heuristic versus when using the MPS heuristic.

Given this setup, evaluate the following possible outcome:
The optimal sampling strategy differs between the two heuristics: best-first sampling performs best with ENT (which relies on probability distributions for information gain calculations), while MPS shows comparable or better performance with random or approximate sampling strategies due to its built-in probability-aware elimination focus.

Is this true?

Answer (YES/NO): YES